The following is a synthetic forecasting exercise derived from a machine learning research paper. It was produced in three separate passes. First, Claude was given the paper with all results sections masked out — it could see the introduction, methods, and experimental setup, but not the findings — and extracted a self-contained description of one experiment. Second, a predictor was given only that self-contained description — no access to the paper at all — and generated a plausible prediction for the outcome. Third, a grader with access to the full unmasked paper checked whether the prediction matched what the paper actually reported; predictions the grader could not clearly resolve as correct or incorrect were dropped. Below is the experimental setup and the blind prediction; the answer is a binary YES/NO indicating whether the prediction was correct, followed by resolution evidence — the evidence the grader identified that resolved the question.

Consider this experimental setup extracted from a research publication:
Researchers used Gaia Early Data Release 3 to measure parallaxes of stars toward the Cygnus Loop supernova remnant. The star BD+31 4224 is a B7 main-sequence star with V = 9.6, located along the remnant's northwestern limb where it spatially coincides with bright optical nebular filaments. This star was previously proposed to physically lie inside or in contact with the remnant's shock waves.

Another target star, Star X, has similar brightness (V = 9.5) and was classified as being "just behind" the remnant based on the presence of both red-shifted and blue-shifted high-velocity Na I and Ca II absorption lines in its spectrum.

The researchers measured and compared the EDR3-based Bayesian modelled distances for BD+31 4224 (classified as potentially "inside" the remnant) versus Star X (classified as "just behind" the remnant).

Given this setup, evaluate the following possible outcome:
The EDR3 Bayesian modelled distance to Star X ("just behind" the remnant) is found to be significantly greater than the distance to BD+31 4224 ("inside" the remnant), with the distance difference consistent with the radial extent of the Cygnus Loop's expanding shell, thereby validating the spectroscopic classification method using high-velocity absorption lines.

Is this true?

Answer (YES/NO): NO